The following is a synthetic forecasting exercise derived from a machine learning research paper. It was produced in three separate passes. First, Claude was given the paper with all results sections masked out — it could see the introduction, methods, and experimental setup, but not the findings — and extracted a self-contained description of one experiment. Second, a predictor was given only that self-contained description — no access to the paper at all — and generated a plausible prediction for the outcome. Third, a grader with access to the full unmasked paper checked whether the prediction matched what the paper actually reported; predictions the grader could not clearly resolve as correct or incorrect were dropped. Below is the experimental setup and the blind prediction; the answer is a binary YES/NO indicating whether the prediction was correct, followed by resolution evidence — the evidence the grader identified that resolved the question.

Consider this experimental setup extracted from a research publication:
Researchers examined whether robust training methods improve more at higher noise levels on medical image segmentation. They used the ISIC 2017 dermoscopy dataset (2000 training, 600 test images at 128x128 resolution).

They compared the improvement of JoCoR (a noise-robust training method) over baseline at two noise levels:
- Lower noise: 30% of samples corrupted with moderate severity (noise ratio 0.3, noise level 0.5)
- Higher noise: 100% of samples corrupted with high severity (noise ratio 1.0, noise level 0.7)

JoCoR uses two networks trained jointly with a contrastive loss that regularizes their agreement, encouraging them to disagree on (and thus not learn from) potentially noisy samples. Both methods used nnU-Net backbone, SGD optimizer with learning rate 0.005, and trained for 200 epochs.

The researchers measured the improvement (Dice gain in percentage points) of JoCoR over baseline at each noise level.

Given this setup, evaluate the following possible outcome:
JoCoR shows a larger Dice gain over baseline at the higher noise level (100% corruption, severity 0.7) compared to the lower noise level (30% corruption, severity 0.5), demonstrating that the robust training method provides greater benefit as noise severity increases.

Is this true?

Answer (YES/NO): YES